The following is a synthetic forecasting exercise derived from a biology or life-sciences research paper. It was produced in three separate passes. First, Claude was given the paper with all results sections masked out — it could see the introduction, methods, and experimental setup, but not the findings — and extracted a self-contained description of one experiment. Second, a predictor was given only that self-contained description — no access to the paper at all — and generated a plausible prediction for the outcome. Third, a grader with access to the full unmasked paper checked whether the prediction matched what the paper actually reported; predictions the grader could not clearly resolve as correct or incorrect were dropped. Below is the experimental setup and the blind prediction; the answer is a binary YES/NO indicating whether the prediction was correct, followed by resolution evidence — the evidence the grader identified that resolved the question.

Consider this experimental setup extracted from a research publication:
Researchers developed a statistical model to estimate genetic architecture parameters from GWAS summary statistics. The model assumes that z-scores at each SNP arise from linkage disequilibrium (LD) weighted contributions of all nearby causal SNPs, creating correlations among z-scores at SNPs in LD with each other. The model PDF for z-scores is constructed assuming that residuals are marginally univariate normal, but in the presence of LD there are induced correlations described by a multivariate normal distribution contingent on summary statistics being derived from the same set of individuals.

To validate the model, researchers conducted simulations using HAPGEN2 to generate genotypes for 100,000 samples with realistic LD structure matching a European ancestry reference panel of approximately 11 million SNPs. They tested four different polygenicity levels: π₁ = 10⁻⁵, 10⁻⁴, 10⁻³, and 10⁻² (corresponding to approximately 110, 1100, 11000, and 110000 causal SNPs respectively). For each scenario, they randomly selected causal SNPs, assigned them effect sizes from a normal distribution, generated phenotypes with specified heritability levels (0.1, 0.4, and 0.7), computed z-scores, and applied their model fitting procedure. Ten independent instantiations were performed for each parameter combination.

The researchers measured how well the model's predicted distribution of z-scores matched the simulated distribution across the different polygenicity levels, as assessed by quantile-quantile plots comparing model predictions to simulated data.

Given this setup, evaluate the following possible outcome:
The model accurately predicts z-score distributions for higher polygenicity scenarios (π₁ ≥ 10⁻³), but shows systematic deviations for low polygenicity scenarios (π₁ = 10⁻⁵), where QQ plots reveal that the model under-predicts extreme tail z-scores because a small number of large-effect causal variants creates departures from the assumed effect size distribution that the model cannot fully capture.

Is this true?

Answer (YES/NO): NO